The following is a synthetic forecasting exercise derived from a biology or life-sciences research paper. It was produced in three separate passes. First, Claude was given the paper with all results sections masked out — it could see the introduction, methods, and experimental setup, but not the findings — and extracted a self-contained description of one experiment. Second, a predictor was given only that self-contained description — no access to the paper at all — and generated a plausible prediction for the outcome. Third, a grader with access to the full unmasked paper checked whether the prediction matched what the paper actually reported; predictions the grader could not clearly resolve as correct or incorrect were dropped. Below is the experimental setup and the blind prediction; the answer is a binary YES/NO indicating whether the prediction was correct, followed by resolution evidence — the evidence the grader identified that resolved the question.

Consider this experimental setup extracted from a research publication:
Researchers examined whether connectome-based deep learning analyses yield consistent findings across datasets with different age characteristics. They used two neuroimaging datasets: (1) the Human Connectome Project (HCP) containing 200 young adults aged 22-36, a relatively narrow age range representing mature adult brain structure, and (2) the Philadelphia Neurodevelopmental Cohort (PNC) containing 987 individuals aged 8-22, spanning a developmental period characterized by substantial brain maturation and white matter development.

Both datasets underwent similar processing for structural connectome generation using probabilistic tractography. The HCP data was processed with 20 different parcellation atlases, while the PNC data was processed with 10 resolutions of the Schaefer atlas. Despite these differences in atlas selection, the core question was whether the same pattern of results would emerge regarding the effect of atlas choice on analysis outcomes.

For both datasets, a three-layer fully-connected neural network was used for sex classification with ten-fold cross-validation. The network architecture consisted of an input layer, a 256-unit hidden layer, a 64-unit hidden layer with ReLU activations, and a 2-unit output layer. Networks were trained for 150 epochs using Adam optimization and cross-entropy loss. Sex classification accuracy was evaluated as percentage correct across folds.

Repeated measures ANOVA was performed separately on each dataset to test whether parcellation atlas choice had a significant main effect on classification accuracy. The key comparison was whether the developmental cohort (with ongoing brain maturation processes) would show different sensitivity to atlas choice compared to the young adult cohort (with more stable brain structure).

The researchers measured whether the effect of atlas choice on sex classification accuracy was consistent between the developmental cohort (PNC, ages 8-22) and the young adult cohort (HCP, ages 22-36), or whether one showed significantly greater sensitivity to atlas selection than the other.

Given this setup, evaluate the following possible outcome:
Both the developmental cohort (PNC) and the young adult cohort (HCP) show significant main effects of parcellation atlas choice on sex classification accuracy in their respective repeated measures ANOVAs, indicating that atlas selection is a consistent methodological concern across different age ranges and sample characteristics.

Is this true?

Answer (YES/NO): NO